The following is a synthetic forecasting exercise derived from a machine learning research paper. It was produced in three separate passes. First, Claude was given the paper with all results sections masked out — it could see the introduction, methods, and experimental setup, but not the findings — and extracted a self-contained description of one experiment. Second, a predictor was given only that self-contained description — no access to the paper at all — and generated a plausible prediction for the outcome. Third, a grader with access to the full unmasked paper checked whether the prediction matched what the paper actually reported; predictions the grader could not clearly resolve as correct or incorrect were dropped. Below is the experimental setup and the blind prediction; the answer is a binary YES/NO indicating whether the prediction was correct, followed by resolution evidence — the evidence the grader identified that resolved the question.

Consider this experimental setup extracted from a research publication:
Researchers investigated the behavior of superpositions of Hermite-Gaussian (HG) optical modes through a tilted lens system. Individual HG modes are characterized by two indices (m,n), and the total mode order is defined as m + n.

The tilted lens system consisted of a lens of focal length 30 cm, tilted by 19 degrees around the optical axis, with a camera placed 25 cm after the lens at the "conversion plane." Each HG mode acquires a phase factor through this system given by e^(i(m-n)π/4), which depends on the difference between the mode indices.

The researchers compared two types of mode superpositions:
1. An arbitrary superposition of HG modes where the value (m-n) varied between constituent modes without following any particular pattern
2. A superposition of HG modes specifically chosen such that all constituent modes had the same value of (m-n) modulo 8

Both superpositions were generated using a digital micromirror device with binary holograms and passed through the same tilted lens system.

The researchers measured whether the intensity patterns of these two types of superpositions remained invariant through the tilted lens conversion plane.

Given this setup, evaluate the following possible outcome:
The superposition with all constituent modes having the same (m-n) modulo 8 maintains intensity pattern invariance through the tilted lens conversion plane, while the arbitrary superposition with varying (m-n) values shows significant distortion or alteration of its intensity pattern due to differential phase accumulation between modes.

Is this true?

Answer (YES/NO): YES